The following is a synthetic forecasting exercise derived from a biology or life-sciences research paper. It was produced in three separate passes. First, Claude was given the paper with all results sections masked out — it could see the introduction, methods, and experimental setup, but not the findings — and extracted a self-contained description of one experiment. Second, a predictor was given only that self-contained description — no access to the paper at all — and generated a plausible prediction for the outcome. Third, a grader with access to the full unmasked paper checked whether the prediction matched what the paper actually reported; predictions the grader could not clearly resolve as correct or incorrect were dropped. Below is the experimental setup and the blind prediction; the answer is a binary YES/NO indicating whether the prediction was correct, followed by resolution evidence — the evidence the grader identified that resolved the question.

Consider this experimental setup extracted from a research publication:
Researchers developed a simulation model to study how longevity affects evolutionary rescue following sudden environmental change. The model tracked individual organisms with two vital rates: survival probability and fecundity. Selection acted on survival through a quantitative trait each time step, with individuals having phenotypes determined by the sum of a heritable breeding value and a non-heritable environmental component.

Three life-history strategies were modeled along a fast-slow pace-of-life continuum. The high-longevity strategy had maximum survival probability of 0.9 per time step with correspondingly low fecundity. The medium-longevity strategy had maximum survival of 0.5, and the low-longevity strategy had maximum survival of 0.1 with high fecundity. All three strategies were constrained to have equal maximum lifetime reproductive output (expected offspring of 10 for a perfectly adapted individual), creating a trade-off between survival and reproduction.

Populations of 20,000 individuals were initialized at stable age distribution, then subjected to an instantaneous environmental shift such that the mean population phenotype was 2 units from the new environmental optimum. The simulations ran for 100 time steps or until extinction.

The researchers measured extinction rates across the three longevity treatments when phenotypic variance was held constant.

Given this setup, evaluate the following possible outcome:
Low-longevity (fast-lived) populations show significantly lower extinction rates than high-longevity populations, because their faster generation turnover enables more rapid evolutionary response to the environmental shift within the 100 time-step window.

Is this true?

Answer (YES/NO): NO